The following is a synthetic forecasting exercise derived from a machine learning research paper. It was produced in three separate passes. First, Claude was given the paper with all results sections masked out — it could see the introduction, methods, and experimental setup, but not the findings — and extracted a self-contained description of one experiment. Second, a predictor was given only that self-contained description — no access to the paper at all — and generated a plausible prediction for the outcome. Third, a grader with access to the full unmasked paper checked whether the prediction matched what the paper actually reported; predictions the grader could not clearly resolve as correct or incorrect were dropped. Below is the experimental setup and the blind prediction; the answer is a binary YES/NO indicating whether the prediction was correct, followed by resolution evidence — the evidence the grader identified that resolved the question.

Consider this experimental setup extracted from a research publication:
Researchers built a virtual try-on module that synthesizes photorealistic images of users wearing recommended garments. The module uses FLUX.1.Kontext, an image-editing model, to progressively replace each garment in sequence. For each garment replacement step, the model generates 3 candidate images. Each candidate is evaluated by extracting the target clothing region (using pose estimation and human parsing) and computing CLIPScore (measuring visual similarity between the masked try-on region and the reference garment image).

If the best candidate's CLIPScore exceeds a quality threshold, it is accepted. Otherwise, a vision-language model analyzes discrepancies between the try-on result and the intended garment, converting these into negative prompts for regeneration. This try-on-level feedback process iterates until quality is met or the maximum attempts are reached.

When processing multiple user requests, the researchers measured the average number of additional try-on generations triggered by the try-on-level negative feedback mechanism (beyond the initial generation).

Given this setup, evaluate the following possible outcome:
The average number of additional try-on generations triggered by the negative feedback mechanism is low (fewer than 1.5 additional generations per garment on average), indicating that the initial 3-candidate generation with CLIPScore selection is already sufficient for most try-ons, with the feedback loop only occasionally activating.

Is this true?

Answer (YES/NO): YES